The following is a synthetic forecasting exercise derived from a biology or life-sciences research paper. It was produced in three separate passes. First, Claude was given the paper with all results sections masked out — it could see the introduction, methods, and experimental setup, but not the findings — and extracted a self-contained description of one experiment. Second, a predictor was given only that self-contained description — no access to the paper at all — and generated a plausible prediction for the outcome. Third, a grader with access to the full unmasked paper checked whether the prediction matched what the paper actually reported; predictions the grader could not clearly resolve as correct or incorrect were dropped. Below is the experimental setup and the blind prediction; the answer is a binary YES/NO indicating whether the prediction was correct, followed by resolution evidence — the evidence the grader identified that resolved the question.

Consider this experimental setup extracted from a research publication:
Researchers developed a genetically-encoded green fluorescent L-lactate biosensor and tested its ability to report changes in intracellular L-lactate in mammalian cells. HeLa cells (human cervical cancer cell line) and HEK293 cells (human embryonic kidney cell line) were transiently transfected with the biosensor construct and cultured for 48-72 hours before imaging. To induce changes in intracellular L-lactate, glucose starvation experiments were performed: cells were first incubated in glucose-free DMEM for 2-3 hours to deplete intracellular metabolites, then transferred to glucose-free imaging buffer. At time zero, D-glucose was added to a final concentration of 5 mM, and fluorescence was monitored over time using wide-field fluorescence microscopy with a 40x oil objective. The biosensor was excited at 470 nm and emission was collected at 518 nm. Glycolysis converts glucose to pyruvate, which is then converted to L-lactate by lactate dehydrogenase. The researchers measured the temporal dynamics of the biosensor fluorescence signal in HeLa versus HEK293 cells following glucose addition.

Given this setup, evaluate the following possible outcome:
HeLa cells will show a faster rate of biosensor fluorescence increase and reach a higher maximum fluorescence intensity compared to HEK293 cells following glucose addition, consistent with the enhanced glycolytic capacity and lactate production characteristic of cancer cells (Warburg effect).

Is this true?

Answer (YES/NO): NO